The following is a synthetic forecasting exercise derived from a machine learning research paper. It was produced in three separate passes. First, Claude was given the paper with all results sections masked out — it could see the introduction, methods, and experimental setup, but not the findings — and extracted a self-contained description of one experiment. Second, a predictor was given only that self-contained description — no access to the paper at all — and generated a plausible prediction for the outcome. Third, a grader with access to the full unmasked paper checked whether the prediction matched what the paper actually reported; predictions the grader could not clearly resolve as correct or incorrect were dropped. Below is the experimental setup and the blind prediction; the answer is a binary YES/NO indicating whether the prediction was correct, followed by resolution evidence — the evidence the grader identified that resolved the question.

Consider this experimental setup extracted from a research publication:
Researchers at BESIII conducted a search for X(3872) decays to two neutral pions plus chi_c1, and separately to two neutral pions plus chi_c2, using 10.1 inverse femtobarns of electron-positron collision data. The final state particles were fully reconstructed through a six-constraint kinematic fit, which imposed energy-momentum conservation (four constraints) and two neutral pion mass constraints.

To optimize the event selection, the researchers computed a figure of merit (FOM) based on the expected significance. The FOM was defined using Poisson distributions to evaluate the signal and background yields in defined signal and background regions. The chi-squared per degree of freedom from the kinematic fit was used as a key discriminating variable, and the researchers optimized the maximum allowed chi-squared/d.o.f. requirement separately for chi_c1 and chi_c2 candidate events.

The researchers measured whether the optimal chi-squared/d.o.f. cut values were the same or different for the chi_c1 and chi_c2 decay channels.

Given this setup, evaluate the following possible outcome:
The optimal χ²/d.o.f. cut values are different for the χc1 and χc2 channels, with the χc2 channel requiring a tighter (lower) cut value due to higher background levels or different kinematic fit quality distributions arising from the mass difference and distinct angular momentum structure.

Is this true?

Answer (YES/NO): YES